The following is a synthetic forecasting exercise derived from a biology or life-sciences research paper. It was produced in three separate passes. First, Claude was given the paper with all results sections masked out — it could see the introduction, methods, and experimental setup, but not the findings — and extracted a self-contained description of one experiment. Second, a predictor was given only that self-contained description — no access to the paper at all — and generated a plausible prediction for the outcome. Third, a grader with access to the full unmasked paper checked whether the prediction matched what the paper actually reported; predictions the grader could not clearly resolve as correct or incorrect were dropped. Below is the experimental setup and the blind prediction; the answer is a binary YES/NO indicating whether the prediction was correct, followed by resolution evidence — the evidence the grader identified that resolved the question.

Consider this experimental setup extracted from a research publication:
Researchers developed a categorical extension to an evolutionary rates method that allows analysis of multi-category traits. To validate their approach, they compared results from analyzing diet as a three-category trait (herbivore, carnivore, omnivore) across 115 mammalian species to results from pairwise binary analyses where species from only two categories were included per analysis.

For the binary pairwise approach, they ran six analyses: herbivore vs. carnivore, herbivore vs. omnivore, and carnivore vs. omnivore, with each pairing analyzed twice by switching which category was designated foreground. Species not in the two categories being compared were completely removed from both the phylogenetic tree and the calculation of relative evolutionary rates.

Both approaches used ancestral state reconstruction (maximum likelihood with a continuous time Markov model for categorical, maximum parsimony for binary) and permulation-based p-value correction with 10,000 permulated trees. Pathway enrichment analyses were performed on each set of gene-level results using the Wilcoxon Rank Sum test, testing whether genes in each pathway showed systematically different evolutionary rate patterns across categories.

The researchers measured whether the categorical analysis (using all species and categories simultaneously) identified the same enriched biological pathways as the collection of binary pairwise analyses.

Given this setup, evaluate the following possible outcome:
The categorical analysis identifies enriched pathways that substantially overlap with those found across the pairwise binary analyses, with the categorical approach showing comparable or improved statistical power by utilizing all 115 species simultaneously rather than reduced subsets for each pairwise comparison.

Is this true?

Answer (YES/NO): NO